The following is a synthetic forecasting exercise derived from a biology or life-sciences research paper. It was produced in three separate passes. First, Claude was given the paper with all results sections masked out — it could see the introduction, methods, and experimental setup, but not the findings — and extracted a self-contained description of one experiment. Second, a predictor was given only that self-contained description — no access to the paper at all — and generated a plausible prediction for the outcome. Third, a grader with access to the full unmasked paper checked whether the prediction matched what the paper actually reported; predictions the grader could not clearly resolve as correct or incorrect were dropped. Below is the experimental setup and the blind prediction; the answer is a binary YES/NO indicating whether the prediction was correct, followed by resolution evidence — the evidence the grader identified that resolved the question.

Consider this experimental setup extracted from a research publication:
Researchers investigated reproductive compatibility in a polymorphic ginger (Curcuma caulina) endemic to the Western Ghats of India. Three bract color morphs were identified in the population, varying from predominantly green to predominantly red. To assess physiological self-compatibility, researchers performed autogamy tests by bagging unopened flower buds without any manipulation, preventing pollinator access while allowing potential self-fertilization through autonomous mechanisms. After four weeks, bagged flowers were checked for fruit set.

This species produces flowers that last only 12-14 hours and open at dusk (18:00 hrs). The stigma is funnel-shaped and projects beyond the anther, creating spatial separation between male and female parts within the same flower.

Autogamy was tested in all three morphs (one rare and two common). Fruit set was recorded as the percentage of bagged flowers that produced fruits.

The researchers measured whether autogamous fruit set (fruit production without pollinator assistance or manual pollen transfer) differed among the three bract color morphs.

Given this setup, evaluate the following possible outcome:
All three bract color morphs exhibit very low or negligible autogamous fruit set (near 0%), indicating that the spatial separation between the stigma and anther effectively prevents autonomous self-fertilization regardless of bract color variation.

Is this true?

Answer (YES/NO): YES